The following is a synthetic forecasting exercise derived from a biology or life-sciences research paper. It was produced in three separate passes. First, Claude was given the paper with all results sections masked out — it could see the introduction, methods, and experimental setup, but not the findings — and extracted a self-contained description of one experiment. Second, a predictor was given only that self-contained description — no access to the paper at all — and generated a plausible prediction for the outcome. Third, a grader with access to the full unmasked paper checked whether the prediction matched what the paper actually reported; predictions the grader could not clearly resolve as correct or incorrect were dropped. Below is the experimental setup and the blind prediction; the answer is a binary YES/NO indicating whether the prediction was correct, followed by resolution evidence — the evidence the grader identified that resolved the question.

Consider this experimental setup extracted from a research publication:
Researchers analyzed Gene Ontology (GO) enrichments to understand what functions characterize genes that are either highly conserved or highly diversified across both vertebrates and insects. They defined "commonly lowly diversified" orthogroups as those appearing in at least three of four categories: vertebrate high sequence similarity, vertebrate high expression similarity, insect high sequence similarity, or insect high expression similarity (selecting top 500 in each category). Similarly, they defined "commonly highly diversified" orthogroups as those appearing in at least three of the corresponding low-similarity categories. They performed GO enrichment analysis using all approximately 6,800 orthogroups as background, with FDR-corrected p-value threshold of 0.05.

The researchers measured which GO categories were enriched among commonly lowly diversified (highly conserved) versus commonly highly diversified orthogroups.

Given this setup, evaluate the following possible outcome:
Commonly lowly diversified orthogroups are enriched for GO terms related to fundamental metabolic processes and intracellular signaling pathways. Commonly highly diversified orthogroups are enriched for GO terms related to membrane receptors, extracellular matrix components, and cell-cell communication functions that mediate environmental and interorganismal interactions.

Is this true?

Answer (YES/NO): NO